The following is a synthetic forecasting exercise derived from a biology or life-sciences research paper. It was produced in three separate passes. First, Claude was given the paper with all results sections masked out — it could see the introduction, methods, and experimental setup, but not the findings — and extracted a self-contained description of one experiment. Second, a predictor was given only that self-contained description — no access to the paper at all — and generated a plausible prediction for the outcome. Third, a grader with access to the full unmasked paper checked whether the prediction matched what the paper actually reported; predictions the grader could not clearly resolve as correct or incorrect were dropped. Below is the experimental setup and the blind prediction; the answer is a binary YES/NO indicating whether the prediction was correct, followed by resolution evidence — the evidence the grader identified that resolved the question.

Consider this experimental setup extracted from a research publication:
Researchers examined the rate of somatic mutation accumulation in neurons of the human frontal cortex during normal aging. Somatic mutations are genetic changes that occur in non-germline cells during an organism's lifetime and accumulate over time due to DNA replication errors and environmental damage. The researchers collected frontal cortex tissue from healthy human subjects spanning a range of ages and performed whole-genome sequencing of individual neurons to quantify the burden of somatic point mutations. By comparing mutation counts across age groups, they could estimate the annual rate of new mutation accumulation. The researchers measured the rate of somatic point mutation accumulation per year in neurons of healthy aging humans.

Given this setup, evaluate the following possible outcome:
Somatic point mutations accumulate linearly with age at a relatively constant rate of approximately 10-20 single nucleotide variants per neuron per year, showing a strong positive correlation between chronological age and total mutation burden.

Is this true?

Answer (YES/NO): NO